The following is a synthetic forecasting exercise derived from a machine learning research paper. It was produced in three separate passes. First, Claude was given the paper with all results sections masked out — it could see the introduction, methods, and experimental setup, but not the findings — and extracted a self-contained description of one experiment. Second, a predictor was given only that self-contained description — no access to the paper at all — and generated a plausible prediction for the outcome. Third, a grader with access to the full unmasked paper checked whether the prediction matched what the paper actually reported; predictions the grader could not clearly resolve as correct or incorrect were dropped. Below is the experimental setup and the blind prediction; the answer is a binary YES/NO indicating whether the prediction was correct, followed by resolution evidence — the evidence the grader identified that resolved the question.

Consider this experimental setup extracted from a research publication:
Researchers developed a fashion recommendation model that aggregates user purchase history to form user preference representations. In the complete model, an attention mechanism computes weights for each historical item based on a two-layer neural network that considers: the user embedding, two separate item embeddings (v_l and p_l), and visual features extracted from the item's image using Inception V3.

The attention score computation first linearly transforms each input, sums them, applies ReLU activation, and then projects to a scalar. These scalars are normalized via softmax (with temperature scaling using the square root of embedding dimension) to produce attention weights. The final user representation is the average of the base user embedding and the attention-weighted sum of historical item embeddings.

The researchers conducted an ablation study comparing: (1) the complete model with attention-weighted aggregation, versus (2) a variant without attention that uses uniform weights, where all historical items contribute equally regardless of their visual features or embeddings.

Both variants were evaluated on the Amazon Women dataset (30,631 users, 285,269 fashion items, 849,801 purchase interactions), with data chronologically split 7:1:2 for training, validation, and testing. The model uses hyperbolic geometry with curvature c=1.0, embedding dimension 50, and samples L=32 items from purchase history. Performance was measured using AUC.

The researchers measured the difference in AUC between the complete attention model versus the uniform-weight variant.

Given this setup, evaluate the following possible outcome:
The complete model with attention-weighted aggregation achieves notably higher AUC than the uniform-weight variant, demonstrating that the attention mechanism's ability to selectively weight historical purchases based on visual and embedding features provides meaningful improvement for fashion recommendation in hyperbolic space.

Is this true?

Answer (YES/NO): NO